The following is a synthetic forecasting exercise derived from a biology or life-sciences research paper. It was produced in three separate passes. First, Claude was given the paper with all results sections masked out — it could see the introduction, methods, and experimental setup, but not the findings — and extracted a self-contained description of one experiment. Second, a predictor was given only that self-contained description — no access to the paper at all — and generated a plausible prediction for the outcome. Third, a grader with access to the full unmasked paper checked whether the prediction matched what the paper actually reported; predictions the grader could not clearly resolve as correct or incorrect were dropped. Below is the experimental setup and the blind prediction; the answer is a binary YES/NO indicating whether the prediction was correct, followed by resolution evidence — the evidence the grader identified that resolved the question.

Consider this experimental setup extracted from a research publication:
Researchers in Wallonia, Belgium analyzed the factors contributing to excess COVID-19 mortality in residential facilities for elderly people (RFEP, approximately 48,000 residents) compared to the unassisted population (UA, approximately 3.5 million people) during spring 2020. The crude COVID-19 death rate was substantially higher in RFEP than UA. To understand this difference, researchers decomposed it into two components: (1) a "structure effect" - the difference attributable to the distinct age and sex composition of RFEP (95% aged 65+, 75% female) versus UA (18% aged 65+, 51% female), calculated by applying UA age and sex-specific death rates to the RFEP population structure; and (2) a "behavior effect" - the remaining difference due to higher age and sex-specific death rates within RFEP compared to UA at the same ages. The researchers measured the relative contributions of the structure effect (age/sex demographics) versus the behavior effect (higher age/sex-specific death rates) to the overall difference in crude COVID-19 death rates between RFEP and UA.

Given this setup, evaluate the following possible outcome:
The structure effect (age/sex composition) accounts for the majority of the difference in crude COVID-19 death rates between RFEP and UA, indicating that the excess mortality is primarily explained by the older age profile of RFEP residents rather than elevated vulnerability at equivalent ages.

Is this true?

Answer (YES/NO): NO